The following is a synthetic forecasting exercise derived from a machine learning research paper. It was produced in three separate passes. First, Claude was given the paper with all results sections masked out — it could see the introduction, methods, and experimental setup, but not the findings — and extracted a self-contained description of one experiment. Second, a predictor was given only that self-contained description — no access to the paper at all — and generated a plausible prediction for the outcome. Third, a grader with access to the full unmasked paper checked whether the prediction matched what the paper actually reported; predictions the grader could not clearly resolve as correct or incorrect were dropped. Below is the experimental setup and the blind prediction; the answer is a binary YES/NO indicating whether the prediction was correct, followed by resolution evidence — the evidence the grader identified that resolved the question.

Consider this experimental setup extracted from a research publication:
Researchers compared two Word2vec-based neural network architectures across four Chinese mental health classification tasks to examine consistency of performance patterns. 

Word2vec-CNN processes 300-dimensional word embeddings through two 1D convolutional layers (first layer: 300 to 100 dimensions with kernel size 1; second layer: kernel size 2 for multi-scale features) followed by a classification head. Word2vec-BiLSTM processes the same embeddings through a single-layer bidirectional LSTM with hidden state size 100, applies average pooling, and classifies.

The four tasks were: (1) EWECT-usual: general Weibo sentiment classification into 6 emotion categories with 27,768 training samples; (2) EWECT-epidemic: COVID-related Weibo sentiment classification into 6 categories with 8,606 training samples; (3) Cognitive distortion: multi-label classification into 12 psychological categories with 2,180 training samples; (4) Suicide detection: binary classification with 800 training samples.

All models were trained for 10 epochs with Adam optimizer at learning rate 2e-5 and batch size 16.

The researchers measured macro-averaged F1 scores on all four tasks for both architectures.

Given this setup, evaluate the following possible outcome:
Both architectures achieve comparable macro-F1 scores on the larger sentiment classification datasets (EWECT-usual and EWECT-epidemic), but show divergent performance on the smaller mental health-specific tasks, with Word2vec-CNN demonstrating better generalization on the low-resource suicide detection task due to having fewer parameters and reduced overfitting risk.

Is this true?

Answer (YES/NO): NO